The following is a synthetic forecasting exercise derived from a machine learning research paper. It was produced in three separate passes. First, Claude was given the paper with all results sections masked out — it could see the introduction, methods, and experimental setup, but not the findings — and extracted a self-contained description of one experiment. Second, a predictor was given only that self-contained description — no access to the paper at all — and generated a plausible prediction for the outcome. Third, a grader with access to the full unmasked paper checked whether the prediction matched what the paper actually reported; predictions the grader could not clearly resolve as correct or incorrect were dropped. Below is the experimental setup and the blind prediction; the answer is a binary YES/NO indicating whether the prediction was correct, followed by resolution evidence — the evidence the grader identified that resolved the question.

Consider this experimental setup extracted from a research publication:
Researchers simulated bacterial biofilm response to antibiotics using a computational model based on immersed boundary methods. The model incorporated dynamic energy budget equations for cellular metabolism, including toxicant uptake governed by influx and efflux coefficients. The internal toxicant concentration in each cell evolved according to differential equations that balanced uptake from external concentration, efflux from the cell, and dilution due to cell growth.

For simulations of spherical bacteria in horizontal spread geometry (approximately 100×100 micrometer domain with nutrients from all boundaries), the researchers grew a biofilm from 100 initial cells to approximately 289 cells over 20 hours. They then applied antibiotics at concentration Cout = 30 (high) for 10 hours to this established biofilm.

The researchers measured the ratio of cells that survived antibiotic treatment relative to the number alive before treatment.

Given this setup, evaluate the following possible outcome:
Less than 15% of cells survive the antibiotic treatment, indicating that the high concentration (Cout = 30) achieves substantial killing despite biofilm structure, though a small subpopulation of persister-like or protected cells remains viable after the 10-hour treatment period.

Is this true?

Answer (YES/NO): NO